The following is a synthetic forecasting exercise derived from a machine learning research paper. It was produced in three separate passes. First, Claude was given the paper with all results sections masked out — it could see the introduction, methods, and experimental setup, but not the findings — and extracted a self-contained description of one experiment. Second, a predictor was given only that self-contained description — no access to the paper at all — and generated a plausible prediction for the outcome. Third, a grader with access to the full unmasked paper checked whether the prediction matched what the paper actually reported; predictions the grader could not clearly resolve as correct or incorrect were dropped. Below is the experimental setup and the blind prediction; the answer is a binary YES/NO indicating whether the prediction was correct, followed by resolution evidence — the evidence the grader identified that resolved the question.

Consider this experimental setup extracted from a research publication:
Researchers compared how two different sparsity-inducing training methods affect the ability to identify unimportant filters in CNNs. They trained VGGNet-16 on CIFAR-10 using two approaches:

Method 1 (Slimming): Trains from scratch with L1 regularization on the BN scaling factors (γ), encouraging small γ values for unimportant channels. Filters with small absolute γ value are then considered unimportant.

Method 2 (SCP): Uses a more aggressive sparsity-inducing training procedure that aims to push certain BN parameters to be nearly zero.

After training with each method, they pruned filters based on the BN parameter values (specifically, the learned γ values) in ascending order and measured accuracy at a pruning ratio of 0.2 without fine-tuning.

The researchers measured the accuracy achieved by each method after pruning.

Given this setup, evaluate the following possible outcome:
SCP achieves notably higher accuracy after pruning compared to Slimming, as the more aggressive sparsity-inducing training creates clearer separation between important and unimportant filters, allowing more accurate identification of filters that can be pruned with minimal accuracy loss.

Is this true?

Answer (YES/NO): NO